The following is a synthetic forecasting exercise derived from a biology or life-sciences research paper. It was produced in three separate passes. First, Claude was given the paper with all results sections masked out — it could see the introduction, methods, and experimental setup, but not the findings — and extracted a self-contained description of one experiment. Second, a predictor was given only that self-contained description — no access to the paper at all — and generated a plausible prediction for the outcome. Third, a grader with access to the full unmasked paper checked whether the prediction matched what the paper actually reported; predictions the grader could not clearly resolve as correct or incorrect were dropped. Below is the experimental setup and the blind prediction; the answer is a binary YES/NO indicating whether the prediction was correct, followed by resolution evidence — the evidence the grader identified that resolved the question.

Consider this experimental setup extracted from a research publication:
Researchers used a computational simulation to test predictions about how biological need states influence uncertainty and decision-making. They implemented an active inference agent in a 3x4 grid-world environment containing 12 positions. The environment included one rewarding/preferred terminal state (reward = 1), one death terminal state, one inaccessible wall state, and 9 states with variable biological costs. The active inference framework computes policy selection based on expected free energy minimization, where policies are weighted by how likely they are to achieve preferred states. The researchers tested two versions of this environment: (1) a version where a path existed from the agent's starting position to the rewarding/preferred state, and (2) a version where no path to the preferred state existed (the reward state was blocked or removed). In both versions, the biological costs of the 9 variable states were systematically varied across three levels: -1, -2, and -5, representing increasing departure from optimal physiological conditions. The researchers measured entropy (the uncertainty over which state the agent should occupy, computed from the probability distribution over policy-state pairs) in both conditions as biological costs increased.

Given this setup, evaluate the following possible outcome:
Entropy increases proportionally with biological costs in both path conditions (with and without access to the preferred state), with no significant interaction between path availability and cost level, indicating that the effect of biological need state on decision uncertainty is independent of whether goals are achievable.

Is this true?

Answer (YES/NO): NO